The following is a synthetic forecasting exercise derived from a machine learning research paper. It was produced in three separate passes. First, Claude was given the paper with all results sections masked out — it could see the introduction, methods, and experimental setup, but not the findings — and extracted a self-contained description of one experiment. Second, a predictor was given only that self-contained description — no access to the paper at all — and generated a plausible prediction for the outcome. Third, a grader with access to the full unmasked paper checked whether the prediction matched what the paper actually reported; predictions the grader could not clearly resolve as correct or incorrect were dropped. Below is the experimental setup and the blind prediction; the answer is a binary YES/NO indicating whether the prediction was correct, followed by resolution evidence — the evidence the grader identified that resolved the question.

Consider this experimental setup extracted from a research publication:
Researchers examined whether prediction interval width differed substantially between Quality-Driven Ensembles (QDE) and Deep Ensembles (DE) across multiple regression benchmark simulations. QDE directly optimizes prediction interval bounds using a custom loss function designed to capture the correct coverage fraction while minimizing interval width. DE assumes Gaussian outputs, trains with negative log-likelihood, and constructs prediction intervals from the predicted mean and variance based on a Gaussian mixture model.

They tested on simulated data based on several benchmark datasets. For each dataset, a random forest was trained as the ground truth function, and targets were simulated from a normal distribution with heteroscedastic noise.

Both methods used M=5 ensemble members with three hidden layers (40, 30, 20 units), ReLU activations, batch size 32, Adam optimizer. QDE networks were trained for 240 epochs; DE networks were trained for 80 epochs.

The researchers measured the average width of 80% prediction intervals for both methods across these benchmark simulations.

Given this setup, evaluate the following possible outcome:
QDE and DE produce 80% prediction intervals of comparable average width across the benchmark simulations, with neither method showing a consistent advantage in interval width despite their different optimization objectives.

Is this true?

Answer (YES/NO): NO